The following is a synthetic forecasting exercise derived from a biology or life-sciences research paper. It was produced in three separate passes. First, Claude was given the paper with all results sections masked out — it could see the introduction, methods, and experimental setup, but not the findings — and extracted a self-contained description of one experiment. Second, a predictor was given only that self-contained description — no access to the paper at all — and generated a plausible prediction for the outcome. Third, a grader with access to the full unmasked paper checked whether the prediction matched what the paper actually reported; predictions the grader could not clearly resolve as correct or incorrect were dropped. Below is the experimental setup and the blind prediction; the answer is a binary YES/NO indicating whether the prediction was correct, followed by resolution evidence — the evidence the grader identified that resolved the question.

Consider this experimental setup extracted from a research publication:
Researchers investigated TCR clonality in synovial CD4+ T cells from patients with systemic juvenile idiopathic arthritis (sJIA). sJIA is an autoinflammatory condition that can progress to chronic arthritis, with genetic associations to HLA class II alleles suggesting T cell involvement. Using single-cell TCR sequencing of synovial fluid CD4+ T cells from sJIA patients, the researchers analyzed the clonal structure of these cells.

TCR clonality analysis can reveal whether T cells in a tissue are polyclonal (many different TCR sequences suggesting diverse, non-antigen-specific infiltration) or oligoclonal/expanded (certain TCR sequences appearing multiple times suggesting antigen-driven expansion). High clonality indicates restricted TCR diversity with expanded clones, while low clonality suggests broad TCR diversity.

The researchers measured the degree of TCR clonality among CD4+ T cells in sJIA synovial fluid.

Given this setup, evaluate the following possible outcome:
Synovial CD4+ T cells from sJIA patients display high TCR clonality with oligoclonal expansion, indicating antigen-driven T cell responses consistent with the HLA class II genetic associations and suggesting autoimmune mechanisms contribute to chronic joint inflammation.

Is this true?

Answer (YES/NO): YES